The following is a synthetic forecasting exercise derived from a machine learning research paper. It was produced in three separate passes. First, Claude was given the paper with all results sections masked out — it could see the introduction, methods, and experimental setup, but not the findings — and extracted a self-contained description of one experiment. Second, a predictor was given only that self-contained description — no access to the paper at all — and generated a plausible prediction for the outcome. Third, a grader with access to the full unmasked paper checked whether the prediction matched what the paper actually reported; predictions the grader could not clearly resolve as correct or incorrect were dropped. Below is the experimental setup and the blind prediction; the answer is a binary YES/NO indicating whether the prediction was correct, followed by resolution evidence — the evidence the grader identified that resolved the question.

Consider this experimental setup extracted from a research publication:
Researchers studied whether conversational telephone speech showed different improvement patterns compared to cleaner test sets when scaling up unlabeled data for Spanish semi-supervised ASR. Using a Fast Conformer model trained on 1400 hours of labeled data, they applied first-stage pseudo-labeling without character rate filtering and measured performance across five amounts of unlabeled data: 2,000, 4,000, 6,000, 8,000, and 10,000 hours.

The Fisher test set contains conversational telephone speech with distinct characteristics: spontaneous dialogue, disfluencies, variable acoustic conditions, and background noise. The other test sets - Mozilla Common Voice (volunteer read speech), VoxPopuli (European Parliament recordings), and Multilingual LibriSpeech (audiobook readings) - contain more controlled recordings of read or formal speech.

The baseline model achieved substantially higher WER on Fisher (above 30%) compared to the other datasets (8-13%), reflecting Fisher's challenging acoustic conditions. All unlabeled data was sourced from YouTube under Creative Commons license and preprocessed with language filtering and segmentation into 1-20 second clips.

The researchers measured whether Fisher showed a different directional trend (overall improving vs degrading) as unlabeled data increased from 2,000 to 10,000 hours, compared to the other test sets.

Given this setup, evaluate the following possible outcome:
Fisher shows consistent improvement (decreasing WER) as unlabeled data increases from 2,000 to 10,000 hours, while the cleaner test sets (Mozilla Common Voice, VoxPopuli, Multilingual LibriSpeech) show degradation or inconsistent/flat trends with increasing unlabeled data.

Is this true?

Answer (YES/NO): NO